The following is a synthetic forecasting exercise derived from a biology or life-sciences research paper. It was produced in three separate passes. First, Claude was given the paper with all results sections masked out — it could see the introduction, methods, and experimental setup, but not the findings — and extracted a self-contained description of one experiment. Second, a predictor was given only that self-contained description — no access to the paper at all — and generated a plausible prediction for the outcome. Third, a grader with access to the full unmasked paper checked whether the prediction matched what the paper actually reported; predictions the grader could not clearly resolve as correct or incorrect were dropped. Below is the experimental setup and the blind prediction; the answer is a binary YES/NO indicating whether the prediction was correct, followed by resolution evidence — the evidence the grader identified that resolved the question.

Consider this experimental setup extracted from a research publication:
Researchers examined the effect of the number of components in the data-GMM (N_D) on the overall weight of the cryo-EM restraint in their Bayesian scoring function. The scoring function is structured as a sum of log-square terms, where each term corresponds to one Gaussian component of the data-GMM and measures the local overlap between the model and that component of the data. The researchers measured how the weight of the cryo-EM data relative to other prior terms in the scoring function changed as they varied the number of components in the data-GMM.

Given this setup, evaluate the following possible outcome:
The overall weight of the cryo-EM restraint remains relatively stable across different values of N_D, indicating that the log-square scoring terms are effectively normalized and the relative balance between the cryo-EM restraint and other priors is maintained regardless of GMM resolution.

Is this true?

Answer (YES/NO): NO